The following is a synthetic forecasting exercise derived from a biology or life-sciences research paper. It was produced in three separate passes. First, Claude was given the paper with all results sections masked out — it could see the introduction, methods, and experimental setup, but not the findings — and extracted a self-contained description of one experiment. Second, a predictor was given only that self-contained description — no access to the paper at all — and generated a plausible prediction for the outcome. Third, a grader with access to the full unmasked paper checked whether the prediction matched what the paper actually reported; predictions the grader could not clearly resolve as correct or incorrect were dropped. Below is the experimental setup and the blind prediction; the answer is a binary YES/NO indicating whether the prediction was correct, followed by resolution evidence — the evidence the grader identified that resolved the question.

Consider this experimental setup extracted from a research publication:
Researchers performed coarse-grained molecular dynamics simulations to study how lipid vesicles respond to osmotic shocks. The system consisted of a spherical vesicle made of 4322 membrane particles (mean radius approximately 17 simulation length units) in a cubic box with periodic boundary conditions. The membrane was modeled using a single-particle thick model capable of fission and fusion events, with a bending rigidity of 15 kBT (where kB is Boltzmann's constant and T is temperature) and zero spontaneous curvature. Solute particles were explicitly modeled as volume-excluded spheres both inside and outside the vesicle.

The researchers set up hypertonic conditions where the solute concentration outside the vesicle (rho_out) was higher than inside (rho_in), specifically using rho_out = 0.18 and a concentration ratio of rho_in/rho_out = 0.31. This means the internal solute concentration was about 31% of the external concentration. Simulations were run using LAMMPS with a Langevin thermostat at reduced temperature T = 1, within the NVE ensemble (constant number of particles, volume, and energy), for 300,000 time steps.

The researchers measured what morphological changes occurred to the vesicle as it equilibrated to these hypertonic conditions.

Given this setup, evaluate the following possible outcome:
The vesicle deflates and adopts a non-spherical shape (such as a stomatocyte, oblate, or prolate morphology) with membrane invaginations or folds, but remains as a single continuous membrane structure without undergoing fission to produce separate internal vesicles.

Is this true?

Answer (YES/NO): NO